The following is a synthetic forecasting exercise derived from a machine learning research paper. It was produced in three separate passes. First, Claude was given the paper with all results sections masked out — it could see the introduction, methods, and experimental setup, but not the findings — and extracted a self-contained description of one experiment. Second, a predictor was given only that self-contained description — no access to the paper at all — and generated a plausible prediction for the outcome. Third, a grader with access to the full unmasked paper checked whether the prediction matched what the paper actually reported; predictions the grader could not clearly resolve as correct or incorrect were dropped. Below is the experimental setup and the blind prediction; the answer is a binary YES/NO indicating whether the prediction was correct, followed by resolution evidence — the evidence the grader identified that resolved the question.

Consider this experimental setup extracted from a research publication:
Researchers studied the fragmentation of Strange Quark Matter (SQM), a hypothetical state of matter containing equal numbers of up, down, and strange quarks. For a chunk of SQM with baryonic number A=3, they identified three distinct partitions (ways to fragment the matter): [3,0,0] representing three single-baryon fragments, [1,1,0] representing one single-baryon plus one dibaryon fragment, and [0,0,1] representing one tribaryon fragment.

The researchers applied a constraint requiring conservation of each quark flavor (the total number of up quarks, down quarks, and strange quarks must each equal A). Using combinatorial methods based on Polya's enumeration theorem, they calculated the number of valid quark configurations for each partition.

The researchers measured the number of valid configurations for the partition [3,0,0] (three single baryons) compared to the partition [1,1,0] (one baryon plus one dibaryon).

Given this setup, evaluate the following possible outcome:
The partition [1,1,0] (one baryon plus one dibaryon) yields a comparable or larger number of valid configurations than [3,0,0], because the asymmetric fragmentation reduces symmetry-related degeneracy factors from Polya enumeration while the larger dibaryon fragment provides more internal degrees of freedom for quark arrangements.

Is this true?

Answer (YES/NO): YES